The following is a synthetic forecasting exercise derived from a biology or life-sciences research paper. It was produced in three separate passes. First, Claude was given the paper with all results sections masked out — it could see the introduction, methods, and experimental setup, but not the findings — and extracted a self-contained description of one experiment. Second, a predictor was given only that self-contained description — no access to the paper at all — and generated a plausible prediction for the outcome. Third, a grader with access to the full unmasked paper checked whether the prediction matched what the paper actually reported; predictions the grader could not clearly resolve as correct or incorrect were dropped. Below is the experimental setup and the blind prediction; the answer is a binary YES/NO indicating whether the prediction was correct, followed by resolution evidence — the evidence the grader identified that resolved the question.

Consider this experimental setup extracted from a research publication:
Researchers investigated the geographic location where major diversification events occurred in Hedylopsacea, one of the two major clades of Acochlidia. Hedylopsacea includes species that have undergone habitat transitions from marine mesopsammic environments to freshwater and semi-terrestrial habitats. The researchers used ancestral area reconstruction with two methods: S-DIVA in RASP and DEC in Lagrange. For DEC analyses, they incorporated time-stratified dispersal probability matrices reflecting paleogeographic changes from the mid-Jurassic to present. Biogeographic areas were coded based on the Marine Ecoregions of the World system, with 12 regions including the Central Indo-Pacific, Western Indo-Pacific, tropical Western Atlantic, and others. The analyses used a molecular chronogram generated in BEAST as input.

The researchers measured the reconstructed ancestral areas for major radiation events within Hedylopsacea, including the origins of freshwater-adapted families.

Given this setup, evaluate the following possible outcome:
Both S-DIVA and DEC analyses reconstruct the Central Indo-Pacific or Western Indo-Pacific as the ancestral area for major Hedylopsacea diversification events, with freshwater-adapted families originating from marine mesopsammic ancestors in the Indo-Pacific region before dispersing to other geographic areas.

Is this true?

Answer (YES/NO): NO